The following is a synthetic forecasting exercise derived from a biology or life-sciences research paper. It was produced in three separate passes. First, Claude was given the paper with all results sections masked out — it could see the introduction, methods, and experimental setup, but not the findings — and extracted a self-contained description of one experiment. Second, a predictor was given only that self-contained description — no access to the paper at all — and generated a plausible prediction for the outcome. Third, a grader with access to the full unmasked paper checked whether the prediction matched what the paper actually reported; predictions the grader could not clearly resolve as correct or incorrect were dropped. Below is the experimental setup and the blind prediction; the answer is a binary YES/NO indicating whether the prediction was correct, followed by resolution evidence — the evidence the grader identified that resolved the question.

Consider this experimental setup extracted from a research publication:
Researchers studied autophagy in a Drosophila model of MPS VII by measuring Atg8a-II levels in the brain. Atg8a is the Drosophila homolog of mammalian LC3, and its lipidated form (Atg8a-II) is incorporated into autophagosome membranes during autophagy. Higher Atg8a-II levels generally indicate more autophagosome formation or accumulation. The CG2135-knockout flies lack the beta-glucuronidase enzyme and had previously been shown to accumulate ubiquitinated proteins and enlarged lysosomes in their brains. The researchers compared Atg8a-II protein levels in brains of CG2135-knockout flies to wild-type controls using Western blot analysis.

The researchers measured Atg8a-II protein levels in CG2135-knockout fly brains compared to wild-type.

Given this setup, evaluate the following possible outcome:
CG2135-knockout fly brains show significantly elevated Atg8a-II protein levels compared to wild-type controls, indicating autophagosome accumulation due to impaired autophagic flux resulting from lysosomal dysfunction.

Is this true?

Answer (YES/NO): NO